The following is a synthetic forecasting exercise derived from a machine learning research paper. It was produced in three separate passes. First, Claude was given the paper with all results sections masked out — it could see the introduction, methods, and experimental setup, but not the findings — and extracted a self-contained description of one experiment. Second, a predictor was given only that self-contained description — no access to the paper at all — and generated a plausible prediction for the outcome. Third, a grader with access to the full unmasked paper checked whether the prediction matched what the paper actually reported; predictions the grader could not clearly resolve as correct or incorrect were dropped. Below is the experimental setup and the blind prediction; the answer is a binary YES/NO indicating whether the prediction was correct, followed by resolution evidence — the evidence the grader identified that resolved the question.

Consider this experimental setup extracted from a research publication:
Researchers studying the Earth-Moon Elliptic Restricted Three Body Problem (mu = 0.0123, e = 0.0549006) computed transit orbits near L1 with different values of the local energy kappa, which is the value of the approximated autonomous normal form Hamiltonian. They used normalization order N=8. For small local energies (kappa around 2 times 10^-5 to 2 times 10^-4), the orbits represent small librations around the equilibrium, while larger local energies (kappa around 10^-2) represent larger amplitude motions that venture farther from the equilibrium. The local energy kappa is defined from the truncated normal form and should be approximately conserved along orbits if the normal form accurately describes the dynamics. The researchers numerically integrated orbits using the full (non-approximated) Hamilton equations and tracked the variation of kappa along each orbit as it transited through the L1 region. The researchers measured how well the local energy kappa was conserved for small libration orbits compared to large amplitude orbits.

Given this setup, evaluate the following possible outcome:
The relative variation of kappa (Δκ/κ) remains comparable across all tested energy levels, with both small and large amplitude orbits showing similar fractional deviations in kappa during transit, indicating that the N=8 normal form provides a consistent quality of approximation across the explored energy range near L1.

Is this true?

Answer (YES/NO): NO